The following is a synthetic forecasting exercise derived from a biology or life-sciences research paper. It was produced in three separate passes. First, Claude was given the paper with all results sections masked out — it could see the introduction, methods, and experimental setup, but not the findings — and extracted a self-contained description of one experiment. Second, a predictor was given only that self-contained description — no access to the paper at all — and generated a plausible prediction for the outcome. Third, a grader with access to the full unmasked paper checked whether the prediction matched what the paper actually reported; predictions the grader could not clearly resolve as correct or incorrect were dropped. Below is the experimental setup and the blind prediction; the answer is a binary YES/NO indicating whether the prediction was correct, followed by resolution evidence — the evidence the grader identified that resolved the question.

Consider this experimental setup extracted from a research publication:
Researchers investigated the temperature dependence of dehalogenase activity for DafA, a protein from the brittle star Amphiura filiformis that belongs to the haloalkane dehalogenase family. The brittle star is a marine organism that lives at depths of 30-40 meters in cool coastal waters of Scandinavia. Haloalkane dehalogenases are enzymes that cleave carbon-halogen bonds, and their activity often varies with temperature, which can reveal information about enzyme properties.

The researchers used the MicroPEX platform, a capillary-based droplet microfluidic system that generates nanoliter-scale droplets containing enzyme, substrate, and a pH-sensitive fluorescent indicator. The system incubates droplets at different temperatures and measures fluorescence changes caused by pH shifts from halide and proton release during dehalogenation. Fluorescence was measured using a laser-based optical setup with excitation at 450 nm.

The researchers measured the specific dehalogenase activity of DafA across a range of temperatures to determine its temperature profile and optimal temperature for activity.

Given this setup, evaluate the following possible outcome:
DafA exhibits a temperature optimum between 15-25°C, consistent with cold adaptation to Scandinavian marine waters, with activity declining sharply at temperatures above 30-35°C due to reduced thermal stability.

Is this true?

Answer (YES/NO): NO